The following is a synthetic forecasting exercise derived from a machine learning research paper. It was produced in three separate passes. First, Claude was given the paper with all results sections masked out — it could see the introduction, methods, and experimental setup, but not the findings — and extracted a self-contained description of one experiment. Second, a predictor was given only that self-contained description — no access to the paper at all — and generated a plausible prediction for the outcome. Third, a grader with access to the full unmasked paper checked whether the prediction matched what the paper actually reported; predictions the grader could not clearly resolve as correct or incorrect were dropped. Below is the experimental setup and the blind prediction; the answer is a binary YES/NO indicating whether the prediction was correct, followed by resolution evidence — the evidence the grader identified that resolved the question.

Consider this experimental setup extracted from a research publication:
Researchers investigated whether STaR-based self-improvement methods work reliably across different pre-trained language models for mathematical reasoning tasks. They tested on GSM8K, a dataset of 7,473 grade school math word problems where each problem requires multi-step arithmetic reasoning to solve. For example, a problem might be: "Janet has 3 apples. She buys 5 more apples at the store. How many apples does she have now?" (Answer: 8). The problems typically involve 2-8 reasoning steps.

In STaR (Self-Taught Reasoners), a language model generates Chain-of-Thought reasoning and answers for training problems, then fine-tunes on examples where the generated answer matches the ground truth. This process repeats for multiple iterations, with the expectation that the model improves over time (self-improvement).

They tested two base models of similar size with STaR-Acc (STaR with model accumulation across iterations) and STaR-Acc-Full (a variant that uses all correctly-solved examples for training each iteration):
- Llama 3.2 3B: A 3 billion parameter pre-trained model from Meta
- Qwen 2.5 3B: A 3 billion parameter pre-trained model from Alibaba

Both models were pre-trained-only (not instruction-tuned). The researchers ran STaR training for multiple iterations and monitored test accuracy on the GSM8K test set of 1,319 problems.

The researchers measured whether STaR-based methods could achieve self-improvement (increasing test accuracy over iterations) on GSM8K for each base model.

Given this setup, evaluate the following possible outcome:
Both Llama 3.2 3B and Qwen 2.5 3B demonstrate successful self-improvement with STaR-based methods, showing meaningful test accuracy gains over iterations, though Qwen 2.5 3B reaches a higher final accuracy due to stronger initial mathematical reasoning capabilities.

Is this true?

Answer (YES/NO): NO